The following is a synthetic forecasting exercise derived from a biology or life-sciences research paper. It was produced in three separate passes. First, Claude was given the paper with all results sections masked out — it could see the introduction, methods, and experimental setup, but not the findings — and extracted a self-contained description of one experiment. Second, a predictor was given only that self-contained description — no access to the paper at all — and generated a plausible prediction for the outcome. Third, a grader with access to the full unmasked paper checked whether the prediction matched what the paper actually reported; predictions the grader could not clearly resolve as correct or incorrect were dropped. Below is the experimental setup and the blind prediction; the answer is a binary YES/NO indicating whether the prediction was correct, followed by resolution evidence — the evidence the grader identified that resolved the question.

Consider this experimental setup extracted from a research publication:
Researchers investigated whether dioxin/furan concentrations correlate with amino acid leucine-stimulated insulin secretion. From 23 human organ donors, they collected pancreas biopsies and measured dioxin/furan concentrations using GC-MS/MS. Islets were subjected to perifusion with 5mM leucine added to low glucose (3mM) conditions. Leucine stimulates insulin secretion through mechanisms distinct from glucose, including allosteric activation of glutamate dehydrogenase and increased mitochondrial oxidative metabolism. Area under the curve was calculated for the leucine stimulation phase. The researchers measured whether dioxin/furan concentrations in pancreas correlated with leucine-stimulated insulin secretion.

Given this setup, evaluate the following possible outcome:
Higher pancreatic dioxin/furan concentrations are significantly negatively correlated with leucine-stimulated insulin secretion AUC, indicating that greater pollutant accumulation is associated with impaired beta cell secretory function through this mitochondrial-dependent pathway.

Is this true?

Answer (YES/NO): NO